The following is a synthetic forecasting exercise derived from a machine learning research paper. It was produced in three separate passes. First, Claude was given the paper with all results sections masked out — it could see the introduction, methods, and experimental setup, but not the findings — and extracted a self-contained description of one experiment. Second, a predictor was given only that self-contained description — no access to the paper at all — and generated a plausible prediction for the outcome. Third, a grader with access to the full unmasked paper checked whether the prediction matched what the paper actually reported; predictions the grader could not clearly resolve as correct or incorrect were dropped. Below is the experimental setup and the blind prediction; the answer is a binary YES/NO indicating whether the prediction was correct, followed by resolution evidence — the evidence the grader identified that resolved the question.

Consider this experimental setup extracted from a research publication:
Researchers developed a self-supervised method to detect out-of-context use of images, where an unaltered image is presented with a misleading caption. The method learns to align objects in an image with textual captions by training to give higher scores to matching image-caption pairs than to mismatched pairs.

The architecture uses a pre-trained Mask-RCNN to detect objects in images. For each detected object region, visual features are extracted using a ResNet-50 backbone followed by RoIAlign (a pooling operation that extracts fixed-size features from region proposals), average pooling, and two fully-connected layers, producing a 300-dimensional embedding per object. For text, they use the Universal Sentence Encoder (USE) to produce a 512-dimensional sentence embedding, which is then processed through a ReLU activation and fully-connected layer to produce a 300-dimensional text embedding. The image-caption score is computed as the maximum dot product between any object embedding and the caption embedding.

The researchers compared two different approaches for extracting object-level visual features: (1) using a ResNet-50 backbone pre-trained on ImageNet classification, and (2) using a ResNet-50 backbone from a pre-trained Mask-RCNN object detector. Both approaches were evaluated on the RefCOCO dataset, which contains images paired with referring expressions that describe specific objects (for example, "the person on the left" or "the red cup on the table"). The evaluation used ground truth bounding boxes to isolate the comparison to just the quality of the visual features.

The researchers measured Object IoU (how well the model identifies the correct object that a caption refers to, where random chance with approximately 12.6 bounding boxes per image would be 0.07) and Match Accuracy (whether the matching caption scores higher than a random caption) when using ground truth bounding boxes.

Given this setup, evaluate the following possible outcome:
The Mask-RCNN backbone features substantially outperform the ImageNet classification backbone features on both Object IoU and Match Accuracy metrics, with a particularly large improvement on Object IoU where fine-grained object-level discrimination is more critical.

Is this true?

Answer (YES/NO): NO